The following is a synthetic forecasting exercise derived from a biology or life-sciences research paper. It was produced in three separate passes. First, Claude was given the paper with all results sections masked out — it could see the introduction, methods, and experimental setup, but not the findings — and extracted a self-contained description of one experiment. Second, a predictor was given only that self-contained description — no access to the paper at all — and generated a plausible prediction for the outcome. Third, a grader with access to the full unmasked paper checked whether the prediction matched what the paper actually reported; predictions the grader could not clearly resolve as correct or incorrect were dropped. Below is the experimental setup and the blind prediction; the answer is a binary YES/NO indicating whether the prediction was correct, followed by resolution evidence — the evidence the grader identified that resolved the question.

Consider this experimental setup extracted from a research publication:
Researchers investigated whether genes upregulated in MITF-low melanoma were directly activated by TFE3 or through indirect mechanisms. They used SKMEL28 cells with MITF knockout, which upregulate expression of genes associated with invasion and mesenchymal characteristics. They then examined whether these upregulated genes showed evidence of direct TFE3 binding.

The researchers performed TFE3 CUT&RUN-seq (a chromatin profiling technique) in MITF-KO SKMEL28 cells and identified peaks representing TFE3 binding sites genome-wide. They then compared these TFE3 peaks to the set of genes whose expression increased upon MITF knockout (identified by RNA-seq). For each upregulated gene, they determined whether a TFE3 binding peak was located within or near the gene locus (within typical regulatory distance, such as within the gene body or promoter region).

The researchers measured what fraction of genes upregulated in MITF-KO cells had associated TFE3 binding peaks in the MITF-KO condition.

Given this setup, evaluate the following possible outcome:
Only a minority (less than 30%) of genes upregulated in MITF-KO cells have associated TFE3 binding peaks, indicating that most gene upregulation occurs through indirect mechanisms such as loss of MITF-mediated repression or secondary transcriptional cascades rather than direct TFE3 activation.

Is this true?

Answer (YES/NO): NO